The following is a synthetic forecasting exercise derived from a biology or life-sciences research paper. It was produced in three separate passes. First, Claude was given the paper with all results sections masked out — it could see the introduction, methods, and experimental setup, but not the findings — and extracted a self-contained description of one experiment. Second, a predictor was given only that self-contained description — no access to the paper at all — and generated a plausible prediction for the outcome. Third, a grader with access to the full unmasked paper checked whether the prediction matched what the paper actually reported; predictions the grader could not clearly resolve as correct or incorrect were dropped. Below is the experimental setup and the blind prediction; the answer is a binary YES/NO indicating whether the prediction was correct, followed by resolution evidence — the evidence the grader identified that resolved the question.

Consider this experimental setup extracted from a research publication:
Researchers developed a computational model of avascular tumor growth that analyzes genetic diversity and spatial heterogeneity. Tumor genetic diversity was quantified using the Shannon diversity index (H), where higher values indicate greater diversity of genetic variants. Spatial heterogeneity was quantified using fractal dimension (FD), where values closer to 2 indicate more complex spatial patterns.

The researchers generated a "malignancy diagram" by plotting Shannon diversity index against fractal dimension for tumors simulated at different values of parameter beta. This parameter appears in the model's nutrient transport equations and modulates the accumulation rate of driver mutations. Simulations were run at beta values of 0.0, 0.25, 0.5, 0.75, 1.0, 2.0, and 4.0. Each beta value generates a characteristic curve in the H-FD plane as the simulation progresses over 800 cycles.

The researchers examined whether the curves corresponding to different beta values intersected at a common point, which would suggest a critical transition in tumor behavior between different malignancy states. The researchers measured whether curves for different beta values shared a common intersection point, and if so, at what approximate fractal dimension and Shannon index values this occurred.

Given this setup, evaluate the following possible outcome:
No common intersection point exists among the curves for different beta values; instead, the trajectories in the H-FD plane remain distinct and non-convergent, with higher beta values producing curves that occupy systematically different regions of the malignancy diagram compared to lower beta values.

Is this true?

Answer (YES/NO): NO